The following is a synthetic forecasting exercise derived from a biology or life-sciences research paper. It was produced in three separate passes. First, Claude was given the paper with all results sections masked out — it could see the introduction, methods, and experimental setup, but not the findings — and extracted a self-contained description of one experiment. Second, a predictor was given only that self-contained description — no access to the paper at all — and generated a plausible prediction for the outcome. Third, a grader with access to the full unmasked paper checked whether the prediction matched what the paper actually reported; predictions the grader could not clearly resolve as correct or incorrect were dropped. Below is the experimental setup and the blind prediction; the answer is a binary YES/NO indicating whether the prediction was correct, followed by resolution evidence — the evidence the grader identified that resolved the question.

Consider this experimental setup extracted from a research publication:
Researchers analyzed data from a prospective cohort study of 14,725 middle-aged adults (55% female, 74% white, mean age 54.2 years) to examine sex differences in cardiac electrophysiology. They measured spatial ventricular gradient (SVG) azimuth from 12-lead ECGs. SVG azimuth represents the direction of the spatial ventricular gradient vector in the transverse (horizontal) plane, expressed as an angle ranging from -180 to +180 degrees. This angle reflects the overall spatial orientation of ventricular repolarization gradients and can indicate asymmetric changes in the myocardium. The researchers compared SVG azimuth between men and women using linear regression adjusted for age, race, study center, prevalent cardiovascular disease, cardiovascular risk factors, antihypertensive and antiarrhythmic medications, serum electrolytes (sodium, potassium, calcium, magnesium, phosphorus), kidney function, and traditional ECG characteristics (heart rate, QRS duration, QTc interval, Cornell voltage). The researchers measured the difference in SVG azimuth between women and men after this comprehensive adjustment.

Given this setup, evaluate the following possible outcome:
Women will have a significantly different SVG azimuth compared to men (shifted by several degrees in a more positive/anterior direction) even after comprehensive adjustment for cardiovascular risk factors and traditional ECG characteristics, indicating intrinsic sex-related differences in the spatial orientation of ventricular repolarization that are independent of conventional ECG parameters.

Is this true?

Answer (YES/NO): NO